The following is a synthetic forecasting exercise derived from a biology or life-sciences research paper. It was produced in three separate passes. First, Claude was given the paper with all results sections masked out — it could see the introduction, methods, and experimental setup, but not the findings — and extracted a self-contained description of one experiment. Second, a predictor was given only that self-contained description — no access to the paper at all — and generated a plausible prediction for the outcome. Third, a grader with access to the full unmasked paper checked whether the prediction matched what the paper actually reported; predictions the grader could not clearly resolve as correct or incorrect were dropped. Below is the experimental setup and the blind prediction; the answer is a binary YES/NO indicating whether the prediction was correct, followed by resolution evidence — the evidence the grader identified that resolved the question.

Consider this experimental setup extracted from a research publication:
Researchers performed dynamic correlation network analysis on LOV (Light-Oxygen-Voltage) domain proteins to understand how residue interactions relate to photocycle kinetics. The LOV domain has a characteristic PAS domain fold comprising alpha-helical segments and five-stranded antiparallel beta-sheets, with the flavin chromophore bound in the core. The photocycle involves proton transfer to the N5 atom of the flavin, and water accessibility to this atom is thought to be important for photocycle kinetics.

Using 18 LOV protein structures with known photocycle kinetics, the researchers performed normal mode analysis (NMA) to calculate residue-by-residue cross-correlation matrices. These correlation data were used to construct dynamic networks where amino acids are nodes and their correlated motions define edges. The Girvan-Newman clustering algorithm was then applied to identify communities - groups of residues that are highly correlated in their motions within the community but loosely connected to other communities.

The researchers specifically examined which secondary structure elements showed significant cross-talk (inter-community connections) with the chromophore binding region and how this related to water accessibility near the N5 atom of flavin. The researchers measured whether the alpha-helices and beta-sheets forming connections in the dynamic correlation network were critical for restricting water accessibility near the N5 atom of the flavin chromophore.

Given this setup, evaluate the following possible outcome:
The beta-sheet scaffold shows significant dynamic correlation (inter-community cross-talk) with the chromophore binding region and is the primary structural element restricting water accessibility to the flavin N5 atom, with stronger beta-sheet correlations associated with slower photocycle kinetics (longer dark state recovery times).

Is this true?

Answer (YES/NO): NO